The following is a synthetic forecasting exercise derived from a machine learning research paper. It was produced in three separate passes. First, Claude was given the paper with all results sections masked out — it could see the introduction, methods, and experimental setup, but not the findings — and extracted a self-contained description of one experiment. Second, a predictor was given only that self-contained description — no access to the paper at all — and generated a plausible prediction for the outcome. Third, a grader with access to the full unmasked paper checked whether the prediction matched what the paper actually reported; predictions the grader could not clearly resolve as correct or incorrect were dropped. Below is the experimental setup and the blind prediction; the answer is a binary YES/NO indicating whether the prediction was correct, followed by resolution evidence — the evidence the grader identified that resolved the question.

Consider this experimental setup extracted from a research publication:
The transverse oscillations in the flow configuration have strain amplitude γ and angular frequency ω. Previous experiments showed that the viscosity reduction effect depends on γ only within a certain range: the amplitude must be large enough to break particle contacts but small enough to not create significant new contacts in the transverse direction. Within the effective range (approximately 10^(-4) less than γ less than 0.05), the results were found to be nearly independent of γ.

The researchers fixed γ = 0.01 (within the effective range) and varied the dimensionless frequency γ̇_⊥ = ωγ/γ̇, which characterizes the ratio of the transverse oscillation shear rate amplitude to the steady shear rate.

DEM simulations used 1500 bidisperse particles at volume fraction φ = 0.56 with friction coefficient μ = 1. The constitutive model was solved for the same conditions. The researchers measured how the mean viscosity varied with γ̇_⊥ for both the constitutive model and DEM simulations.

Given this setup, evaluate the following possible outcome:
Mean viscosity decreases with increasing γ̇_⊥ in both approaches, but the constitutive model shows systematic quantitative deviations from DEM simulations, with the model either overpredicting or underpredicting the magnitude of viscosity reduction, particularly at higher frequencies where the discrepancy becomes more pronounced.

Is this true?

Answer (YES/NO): YES